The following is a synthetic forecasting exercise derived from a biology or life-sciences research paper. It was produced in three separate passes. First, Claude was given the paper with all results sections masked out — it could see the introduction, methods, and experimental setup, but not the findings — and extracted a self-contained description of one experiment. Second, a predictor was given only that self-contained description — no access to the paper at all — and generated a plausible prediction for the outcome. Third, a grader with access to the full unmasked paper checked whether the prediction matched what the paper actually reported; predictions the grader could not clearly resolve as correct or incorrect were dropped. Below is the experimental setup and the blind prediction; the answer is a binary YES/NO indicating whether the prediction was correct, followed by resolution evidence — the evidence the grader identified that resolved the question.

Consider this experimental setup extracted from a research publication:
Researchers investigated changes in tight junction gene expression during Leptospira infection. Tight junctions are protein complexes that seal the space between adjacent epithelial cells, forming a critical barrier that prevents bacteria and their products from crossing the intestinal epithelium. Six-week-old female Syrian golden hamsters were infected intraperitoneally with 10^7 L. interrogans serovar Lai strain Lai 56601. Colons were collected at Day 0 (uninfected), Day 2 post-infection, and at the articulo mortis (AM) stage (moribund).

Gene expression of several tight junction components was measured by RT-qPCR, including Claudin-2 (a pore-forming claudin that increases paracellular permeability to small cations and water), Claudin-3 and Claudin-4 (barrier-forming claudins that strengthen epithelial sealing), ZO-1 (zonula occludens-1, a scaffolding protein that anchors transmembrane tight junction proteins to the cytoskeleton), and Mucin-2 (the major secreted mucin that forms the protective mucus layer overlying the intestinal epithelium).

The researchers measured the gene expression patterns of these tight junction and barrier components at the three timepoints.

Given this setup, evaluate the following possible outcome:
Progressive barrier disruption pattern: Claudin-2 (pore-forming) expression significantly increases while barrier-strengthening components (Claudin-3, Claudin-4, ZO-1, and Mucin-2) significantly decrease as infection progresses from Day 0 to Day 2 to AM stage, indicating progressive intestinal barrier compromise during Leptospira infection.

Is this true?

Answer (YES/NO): NO